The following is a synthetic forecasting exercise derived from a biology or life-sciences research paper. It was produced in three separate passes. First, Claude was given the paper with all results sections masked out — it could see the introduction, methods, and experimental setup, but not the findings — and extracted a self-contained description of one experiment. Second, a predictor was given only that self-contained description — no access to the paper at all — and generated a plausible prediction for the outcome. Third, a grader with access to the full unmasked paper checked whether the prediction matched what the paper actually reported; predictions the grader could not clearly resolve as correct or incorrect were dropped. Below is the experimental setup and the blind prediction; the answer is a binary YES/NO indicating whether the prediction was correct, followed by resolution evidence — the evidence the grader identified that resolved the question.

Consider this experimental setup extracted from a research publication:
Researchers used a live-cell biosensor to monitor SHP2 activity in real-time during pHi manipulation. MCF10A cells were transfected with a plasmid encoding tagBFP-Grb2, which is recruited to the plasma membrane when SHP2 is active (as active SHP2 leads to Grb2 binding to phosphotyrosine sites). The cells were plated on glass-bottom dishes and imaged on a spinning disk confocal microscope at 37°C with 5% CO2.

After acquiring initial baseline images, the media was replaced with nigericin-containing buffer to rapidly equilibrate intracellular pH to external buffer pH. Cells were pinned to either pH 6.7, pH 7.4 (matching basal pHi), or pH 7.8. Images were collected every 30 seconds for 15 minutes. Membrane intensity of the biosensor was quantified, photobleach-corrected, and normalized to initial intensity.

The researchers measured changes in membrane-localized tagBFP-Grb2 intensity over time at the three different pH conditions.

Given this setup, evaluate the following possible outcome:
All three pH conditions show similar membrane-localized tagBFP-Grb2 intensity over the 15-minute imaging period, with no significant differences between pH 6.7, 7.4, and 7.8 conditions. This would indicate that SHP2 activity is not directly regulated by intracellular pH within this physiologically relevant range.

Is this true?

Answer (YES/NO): NO